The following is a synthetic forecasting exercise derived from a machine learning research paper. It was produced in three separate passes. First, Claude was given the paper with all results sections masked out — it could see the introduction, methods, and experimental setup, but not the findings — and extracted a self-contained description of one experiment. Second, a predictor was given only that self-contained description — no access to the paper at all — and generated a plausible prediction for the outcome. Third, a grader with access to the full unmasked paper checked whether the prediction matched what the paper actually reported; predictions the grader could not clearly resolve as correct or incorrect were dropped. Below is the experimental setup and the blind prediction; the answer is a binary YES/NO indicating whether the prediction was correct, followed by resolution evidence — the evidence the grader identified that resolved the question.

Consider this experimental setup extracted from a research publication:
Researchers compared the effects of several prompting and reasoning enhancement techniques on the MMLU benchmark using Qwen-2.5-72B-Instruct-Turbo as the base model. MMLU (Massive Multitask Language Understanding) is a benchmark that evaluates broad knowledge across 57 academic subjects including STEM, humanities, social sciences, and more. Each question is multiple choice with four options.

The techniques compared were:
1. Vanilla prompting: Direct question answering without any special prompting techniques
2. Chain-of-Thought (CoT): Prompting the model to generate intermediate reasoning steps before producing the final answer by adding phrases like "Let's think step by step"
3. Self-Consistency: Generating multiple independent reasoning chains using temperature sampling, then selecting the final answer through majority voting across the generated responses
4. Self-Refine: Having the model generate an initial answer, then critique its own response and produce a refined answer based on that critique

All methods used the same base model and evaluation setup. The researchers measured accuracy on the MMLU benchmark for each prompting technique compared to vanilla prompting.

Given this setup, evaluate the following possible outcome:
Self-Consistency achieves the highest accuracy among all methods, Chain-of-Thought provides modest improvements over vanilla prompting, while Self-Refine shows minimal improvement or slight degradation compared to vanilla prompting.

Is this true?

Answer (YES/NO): NO